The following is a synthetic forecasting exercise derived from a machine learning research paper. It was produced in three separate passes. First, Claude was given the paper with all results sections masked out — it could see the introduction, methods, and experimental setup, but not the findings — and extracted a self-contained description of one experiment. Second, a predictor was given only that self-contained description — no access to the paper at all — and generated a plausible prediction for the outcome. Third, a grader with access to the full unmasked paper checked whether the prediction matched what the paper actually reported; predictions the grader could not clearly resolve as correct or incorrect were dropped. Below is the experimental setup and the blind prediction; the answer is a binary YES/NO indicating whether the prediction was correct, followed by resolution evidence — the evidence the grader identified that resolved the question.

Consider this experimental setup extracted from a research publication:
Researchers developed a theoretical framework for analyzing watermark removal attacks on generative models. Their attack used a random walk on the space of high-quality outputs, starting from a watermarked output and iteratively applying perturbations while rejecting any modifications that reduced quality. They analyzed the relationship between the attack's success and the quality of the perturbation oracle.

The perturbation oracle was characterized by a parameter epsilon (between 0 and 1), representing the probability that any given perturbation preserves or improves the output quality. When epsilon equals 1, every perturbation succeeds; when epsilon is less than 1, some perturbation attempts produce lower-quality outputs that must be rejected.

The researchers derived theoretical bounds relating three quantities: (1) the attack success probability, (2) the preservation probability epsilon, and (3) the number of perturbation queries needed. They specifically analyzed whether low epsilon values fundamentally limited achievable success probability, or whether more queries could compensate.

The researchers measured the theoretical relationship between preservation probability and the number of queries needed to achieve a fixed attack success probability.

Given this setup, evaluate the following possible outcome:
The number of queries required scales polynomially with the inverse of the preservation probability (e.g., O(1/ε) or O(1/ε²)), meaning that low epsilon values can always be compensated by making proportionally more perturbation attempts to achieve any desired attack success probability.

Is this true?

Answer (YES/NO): YES